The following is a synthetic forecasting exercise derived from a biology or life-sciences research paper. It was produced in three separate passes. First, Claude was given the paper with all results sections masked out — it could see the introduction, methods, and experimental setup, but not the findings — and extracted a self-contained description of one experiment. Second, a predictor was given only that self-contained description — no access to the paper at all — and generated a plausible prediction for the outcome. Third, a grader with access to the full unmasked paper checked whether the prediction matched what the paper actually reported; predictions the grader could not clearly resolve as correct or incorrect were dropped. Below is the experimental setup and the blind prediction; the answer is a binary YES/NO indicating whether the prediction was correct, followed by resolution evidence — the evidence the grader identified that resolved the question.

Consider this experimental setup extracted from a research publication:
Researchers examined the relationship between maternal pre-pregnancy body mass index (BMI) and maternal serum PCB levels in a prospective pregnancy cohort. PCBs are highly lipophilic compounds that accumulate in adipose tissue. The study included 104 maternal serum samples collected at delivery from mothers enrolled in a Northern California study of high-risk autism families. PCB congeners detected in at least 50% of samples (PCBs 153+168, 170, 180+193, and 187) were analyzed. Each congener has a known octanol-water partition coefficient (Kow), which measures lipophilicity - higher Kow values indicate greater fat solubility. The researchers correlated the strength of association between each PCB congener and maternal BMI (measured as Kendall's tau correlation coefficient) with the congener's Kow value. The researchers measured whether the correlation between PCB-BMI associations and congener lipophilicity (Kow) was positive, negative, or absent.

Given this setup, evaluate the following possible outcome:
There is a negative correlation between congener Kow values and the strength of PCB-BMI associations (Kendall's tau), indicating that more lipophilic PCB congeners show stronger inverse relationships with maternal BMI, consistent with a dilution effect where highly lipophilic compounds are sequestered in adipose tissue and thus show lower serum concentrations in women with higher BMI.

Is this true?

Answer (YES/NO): NO